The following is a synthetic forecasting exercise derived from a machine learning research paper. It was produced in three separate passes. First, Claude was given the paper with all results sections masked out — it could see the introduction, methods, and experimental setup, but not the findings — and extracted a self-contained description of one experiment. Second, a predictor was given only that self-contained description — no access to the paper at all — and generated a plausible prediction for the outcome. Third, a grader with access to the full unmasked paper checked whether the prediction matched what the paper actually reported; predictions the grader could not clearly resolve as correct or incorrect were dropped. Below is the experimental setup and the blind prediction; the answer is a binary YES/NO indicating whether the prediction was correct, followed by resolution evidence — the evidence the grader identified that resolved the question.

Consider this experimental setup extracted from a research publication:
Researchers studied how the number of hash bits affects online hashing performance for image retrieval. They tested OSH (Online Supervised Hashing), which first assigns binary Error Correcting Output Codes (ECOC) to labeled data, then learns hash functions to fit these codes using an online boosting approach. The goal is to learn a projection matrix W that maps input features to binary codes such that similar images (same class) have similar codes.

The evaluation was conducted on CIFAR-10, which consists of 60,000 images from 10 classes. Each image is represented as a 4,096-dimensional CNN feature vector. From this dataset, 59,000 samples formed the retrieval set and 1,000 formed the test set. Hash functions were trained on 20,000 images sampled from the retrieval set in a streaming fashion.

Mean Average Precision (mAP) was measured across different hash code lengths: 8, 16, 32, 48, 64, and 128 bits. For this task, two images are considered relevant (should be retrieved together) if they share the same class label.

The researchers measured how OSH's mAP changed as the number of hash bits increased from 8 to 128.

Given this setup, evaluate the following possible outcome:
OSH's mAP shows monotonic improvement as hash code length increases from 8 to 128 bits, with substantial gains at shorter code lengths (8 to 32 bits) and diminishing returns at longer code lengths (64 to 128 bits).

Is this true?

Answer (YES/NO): NO